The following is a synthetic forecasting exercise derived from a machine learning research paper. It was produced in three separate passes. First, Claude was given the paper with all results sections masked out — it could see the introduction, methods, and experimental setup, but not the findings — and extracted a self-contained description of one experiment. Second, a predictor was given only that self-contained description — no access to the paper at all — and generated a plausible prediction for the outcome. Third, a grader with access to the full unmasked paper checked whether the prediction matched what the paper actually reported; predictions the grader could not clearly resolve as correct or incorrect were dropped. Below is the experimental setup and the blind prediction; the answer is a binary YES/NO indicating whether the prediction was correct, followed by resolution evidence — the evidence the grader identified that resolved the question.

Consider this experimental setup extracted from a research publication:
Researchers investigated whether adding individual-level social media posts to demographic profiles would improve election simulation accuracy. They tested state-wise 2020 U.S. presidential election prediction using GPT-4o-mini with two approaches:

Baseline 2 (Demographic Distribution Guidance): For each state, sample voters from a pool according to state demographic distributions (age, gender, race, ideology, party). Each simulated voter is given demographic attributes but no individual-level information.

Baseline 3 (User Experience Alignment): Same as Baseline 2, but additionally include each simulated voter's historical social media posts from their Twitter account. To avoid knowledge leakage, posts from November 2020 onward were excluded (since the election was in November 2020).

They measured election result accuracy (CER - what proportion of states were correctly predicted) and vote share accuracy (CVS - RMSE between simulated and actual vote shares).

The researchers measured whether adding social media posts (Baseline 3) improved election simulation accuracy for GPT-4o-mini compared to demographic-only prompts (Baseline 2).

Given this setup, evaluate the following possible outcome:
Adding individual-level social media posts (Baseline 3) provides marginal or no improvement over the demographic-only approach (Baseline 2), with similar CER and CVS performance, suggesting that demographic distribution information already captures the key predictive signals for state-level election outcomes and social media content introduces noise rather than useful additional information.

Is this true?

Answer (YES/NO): NO